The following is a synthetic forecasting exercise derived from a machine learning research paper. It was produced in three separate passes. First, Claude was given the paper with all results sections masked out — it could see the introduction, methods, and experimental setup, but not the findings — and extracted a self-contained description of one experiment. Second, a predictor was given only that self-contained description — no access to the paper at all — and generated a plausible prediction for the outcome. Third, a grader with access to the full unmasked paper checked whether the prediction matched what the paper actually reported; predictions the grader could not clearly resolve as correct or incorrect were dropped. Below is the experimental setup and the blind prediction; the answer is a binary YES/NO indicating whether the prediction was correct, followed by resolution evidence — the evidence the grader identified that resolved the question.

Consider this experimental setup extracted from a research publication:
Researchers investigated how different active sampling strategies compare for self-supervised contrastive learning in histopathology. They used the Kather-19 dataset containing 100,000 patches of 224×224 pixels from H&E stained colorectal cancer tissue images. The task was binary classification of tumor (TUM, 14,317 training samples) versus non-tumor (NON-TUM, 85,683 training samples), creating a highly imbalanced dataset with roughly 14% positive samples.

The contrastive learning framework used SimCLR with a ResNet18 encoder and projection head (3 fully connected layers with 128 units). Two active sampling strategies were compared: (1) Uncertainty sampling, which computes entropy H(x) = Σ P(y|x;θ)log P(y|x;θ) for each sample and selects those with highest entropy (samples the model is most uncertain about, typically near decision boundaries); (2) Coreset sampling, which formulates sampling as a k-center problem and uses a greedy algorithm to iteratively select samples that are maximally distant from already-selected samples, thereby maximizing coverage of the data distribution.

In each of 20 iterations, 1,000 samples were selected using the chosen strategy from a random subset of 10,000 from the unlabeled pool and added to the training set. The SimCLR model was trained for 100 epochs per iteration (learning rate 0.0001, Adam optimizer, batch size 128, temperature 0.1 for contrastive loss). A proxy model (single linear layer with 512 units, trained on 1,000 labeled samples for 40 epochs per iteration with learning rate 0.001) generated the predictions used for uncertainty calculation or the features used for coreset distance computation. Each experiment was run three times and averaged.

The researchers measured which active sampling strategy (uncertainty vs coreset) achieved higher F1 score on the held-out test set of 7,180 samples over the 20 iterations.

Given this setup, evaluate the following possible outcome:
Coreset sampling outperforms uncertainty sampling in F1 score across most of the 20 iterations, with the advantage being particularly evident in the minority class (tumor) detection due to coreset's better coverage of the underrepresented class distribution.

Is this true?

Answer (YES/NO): NO